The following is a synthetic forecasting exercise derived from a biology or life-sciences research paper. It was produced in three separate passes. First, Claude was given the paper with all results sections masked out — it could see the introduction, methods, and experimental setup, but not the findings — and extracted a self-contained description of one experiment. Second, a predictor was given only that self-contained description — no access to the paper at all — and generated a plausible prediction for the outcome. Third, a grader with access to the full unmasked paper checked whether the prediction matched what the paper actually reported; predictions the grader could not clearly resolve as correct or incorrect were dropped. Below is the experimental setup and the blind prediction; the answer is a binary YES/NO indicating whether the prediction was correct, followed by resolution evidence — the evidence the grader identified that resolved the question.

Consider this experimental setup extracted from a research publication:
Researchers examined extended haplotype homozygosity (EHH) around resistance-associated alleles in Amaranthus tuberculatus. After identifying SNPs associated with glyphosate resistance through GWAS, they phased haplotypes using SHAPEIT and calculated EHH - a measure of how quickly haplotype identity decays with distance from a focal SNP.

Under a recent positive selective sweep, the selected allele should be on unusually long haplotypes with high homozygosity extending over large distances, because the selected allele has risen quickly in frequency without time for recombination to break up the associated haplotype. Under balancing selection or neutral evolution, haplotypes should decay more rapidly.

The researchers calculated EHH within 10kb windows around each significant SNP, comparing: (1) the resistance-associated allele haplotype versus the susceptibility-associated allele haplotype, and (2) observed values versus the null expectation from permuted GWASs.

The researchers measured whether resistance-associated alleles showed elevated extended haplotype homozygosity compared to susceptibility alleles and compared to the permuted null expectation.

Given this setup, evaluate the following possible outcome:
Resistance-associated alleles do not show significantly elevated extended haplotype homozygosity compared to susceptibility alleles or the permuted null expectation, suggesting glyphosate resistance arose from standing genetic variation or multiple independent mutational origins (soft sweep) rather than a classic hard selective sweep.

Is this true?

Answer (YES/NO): YES